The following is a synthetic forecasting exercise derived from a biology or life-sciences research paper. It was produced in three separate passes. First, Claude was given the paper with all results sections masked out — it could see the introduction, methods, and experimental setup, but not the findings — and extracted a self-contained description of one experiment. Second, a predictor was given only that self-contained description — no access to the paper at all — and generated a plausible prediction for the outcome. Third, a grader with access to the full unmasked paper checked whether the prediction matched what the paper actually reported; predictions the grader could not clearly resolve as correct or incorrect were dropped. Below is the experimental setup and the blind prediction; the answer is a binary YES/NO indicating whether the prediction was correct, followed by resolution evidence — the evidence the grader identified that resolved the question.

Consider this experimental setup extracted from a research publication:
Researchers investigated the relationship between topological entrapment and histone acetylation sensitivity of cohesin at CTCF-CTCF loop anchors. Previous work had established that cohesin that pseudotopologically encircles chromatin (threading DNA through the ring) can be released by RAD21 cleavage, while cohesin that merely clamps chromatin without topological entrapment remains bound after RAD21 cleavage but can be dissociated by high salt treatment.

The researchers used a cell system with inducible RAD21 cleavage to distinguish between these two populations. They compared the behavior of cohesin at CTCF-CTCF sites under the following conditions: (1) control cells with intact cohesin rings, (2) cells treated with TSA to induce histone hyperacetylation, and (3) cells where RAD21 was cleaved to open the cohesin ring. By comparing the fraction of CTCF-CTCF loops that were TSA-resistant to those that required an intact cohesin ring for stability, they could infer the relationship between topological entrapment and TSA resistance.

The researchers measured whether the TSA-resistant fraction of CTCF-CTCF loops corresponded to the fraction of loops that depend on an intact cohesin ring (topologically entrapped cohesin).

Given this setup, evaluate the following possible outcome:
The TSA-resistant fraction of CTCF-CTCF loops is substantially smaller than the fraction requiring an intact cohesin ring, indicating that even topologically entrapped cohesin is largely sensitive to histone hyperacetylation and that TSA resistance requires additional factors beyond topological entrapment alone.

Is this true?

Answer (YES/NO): NO